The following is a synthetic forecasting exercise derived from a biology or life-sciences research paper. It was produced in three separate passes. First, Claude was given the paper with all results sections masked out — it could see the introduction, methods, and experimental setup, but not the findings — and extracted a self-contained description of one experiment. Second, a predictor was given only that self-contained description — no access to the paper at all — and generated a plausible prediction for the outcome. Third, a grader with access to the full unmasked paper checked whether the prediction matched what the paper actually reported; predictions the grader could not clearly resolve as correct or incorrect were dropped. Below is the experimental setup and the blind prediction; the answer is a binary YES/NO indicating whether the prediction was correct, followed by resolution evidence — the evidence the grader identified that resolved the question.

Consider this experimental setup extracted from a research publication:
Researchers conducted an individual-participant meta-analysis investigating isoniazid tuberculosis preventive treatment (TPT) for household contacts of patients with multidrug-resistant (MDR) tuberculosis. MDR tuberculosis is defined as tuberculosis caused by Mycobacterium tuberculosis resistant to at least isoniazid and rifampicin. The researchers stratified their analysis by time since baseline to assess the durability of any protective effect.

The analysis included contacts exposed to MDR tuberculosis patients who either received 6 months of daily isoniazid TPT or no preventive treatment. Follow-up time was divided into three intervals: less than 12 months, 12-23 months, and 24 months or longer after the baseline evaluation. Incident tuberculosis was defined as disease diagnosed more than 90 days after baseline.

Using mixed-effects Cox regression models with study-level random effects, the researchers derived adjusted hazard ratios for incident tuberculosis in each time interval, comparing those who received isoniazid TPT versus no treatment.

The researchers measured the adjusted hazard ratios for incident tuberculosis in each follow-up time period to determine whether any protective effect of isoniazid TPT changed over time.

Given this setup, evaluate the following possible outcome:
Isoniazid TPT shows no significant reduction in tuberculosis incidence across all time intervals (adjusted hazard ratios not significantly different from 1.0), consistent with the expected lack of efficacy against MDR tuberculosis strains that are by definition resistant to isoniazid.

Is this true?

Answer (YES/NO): NO